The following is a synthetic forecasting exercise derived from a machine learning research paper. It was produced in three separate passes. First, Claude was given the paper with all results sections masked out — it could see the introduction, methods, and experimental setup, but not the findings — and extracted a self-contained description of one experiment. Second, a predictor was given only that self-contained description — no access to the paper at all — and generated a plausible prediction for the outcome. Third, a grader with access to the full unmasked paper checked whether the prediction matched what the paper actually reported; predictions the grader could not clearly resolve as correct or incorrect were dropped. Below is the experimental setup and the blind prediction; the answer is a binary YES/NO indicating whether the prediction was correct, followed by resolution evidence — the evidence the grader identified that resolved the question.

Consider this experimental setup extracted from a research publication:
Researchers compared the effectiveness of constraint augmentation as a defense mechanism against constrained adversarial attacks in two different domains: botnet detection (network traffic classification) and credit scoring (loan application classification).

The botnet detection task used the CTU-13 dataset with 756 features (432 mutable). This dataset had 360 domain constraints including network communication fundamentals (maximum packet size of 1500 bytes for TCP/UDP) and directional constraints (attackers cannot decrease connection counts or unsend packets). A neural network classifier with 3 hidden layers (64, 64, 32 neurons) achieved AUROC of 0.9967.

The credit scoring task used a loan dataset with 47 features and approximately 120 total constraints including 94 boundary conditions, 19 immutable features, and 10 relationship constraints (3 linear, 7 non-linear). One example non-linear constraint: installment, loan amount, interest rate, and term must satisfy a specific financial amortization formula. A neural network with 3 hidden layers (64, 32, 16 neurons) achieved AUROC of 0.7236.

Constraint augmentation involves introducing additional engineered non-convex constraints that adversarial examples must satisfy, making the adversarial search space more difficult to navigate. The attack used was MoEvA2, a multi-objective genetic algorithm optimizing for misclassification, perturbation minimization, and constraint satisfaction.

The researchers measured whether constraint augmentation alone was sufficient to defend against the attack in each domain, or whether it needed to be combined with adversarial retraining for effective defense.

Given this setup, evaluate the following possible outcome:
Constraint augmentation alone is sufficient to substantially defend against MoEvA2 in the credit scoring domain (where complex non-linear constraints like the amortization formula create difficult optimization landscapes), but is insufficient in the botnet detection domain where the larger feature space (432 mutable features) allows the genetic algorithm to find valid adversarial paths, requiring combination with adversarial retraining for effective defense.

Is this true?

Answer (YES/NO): NO